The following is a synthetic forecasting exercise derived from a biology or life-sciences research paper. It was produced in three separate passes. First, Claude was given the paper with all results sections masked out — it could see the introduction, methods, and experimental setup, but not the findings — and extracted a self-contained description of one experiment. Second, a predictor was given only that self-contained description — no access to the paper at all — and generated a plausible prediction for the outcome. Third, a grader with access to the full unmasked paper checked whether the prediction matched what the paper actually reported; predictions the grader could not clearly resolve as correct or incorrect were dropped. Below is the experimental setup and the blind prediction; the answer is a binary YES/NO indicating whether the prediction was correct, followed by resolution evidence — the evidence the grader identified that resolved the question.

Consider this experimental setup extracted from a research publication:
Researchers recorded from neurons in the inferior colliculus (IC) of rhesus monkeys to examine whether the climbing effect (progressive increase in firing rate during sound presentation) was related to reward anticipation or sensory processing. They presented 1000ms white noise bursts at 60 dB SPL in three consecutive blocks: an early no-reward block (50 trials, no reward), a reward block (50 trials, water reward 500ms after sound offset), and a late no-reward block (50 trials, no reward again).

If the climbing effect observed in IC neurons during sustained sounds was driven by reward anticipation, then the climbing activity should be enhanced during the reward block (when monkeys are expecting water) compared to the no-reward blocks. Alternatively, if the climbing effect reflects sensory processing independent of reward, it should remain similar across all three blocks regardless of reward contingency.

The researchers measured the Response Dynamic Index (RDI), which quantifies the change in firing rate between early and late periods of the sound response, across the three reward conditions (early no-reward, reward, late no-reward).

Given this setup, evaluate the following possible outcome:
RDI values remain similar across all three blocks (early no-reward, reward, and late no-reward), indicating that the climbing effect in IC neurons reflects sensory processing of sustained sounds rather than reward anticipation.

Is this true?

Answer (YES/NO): NO